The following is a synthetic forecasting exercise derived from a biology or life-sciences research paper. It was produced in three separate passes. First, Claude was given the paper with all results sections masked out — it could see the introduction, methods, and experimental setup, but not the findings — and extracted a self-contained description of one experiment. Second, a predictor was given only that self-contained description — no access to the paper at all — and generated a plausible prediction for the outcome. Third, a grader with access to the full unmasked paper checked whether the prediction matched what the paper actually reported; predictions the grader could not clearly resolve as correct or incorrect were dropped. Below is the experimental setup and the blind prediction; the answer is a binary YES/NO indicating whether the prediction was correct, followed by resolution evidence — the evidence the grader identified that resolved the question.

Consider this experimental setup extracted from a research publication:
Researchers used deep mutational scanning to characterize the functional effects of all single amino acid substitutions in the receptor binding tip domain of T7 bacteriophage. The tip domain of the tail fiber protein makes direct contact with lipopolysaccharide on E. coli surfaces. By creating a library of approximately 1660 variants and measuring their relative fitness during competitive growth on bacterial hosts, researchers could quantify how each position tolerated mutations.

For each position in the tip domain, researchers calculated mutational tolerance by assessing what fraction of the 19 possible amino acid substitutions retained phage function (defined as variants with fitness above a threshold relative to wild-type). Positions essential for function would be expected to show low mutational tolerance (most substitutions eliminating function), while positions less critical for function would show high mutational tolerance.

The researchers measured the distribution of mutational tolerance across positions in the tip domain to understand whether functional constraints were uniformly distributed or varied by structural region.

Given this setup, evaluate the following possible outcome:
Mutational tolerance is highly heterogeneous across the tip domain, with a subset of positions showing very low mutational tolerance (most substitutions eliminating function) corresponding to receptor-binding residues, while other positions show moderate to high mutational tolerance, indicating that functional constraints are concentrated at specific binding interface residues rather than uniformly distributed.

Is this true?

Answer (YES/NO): NO